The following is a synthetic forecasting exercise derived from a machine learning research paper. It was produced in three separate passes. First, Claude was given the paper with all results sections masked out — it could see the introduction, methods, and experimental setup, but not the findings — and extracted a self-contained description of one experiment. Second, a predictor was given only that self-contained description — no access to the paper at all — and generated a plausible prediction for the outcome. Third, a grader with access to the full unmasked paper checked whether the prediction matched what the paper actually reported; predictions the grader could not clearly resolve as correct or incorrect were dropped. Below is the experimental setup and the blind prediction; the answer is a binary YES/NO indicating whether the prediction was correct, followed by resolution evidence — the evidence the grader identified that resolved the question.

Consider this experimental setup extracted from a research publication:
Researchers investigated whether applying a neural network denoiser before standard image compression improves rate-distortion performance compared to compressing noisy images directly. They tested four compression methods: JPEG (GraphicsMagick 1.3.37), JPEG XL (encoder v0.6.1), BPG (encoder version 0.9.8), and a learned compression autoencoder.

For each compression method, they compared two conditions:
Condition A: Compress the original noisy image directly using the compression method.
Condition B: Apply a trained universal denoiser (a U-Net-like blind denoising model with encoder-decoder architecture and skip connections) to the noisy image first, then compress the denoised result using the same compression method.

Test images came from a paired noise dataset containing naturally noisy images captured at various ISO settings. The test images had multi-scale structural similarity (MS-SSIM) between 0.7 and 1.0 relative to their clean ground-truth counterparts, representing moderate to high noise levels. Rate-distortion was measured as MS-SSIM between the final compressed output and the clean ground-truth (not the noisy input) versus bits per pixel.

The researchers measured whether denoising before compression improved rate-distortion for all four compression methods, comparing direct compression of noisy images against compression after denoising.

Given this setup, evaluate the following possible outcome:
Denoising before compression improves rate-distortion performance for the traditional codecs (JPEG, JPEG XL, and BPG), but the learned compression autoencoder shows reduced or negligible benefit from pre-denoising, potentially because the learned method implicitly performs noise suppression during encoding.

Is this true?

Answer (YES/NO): NO